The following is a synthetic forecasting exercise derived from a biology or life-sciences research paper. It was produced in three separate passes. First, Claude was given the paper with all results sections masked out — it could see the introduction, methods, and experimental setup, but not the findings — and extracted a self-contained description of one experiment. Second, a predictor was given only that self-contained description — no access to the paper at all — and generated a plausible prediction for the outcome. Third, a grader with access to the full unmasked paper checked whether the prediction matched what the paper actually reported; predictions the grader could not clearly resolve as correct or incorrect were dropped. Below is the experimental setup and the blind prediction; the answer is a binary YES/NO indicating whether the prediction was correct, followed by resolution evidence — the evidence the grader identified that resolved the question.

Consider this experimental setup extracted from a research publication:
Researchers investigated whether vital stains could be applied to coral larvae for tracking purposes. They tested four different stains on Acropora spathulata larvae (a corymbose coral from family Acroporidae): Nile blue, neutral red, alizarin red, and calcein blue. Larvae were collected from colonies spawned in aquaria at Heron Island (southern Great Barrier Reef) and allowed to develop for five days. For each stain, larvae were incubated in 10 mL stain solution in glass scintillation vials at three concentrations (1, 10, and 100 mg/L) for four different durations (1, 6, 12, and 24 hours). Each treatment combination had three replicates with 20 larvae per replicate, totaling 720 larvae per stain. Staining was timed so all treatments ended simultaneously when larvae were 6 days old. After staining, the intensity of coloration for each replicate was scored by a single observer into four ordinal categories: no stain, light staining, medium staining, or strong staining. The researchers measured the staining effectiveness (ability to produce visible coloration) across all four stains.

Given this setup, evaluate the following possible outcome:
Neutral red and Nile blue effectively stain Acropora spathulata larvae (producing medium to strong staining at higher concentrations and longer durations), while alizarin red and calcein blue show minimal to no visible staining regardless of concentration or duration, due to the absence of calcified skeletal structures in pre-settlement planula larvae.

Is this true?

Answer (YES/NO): NO